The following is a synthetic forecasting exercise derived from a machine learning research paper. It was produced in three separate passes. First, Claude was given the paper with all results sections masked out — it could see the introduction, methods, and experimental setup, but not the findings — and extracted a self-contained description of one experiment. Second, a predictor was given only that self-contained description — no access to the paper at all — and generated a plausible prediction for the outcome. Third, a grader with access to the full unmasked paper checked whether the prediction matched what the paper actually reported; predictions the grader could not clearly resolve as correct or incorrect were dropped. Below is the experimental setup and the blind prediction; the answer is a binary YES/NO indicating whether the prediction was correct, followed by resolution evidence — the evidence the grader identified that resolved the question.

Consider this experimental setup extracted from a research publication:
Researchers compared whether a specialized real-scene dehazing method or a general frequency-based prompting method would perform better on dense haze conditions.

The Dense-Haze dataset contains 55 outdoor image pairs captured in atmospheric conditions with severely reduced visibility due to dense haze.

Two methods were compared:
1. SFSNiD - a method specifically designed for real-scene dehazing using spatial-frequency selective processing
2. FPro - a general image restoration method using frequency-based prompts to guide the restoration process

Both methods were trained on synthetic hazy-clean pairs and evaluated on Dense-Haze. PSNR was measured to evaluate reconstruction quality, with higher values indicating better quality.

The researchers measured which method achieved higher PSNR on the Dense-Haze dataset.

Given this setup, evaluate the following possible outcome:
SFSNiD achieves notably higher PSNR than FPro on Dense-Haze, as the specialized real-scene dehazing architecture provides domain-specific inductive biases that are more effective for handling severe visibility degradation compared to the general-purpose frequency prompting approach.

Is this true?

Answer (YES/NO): YES